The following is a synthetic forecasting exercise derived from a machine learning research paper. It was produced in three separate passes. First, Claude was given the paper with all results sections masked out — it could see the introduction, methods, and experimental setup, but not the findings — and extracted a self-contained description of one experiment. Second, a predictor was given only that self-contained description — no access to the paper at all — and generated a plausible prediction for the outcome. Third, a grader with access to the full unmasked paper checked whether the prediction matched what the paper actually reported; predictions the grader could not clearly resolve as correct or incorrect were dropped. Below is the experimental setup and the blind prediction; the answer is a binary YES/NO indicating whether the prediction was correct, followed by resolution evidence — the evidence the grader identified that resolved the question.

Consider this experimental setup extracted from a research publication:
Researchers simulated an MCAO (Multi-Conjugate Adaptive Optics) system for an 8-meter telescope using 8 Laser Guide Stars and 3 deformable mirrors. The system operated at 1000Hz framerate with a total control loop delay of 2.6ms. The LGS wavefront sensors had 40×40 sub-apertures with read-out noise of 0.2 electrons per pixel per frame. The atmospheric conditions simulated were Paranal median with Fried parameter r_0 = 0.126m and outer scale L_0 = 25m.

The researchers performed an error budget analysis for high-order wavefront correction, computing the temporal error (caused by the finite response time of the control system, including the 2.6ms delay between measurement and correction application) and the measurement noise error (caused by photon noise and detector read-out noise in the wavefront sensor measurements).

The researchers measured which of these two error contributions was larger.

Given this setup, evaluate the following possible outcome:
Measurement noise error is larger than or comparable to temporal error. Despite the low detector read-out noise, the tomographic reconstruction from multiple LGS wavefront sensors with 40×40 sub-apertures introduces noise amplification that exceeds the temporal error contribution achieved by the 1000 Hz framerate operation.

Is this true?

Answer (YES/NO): YES